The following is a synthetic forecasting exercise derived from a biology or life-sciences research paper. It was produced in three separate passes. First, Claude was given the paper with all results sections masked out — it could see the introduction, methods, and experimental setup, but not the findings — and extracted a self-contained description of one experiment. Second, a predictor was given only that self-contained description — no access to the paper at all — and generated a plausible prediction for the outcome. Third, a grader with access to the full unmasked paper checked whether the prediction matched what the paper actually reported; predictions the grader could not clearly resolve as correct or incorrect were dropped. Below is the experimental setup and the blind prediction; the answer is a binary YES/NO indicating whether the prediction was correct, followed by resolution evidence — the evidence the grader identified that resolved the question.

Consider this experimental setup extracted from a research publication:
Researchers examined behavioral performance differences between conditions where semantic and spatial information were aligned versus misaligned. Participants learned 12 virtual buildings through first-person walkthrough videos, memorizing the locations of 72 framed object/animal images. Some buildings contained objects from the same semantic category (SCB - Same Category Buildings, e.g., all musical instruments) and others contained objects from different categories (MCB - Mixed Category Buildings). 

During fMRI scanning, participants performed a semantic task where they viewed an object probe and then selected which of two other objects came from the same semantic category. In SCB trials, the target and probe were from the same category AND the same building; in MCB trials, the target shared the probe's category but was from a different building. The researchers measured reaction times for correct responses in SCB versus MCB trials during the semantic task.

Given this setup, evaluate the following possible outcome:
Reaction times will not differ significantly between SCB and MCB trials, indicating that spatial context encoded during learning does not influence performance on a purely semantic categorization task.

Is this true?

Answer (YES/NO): YES